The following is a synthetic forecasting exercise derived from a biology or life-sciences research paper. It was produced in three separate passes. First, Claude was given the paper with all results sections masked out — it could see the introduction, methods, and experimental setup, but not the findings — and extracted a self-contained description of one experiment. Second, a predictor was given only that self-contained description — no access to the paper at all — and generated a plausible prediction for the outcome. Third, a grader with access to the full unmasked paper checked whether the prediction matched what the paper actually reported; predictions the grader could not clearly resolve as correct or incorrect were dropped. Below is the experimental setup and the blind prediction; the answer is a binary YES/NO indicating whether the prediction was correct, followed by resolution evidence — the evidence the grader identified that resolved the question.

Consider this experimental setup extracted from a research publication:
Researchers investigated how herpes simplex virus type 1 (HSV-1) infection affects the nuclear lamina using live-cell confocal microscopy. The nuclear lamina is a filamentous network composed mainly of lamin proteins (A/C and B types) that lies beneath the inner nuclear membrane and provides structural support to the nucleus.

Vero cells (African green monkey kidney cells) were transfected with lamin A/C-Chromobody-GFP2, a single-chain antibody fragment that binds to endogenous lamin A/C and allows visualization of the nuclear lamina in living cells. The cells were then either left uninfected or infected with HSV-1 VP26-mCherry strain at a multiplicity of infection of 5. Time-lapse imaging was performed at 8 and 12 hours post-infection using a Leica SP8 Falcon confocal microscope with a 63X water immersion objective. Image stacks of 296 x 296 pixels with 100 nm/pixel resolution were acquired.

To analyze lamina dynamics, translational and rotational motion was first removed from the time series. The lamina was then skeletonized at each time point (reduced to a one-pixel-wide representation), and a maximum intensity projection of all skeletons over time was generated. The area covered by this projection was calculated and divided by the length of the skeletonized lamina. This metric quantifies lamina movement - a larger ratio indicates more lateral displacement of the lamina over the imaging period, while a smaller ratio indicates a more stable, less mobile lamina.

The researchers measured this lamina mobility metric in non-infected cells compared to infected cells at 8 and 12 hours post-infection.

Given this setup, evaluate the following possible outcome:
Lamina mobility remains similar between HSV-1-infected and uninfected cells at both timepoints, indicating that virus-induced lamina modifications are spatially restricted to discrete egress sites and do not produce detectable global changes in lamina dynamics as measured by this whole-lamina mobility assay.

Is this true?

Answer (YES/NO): NO